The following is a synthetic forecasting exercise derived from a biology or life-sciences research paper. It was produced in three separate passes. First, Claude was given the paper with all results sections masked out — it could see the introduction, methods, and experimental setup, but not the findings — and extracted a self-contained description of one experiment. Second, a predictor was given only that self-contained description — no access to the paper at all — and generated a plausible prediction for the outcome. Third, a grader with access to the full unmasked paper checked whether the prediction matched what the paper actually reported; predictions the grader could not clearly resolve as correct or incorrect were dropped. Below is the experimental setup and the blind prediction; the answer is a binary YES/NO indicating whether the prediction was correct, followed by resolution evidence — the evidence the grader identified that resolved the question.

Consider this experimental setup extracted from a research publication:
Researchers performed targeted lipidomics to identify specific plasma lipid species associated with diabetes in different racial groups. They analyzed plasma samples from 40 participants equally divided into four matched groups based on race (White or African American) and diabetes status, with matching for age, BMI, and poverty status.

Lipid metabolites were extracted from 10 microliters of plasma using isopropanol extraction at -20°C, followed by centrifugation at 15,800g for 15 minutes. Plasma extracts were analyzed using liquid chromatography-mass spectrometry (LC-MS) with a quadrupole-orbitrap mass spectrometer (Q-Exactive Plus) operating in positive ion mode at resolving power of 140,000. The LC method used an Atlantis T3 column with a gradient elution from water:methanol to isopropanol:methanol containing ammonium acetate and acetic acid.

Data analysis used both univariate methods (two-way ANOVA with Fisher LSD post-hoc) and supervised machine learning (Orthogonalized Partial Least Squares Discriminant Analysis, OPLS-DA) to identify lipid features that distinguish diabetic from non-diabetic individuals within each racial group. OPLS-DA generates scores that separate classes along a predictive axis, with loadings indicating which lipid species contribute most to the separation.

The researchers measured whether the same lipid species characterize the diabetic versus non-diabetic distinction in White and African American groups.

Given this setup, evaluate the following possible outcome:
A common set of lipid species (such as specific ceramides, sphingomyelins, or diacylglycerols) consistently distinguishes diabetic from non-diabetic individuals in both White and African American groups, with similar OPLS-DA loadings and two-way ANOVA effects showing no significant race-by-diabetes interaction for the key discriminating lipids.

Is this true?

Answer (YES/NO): NO